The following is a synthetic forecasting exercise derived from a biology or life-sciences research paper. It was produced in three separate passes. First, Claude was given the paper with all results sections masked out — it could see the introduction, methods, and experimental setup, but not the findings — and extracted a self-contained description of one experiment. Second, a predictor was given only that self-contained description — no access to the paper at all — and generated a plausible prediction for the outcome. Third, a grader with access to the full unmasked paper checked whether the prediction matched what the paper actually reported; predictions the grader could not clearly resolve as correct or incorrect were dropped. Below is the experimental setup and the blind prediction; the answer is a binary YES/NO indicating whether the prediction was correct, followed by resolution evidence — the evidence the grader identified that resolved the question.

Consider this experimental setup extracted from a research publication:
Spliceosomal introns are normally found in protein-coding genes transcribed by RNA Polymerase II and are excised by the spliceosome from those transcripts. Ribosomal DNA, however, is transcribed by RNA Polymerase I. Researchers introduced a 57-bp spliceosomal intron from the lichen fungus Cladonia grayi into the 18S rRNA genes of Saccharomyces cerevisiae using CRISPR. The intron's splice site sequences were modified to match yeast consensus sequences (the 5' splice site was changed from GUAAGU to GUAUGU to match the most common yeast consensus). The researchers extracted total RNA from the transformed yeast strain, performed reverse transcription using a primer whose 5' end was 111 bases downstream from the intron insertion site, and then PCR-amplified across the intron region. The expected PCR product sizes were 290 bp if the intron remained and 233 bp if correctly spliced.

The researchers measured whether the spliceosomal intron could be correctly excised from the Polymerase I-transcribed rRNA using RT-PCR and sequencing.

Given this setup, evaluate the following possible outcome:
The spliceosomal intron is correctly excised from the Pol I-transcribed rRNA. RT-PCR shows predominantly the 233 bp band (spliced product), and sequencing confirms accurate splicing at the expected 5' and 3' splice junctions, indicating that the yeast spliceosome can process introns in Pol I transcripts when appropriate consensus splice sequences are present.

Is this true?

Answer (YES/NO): YES